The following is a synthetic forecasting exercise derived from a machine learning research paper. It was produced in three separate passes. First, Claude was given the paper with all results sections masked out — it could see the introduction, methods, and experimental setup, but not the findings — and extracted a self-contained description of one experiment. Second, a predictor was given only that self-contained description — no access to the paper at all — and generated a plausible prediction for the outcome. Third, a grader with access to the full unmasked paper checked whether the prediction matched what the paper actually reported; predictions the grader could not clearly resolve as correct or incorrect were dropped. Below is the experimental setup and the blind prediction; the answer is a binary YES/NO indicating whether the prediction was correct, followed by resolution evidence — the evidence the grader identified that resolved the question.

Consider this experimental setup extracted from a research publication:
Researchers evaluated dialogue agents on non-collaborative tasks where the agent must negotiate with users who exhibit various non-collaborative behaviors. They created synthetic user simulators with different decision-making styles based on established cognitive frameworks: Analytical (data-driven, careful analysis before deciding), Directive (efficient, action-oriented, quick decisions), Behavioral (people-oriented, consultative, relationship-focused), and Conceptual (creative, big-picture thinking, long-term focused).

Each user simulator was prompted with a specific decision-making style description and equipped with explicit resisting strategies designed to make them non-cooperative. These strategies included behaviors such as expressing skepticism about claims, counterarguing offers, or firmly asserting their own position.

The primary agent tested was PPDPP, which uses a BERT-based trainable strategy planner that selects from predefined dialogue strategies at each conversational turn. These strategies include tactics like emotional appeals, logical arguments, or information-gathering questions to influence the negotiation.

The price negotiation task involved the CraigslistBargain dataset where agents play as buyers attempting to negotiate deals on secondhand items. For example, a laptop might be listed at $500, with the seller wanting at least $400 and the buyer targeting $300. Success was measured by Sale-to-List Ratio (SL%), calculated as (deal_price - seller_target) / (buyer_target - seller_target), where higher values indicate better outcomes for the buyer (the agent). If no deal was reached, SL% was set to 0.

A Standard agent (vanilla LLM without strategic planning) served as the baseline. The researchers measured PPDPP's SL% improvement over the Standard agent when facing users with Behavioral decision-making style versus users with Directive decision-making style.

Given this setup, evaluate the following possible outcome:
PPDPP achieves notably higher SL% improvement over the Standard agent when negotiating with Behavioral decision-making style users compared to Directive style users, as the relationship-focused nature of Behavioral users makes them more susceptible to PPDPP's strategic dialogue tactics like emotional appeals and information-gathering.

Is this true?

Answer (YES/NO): YES